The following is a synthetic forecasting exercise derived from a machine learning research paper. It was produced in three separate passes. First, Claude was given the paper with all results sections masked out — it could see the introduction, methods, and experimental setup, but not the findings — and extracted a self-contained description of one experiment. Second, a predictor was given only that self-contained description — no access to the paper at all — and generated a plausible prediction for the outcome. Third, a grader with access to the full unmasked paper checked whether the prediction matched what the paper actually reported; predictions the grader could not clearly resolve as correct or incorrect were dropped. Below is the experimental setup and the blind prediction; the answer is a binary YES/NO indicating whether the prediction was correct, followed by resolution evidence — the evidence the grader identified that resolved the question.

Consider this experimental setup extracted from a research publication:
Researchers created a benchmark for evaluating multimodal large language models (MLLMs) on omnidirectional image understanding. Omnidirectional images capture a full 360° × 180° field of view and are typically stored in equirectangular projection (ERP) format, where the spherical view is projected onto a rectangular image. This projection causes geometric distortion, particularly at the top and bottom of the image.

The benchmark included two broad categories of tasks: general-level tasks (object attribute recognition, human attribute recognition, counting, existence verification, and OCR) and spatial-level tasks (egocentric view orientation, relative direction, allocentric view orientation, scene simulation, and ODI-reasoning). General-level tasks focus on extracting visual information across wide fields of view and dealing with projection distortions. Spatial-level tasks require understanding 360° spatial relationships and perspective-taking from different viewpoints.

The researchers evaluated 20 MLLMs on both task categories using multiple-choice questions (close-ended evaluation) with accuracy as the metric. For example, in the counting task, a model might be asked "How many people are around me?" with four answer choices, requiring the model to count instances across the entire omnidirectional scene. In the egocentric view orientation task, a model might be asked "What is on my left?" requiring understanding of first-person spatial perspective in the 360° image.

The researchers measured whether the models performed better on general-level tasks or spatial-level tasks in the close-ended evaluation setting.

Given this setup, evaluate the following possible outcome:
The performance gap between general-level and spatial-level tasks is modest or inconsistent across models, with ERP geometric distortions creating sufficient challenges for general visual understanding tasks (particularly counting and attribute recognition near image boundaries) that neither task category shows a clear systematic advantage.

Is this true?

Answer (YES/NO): NO